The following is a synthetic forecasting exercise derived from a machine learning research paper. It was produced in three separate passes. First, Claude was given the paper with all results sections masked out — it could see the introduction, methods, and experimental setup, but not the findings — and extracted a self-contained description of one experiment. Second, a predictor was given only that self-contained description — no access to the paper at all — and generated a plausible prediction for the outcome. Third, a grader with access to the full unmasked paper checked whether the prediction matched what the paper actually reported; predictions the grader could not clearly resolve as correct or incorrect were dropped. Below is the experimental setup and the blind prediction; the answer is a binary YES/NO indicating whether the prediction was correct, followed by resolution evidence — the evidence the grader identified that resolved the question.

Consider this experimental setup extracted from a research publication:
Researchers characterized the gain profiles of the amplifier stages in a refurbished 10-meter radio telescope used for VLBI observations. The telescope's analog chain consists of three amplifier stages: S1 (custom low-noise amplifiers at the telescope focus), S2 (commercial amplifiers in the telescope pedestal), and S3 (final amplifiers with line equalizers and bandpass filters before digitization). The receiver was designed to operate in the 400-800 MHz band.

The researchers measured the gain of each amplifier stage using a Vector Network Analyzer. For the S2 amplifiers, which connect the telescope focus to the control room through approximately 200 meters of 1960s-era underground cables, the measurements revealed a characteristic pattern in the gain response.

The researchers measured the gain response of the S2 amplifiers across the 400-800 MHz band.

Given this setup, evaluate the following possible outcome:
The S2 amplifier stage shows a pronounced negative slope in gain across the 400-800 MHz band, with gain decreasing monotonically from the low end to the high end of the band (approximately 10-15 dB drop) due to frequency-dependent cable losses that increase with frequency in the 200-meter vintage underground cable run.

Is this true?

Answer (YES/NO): NO